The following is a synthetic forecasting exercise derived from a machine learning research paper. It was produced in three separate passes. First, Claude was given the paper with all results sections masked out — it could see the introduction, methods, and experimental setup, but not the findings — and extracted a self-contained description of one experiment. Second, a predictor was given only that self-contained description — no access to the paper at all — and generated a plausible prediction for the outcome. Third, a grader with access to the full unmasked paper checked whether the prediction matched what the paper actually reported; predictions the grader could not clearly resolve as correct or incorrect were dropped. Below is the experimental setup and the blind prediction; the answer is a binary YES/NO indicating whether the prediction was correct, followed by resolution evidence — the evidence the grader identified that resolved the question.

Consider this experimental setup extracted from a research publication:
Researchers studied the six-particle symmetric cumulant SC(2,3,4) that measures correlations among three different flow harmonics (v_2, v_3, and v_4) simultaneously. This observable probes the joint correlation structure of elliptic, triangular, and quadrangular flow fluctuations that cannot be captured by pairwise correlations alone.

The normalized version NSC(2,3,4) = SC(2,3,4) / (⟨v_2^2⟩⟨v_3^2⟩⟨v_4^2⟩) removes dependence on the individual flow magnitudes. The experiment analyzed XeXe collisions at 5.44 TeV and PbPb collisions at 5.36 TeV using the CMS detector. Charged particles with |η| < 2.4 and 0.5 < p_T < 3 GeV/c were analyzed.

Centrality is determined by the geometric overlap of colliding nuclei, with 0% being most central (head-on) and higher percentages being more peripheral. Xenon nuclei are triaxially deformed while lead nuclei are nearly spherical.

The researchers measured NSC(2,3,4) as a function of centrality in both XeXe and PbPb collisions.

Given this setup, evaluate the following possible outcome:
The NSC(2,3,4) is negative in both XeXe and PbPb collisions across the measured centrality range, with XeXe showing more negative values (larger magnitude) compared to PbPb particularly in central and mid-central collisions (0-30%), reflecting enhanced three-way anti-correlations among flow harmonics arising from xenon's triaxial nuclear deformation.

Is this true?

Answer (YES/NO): NO